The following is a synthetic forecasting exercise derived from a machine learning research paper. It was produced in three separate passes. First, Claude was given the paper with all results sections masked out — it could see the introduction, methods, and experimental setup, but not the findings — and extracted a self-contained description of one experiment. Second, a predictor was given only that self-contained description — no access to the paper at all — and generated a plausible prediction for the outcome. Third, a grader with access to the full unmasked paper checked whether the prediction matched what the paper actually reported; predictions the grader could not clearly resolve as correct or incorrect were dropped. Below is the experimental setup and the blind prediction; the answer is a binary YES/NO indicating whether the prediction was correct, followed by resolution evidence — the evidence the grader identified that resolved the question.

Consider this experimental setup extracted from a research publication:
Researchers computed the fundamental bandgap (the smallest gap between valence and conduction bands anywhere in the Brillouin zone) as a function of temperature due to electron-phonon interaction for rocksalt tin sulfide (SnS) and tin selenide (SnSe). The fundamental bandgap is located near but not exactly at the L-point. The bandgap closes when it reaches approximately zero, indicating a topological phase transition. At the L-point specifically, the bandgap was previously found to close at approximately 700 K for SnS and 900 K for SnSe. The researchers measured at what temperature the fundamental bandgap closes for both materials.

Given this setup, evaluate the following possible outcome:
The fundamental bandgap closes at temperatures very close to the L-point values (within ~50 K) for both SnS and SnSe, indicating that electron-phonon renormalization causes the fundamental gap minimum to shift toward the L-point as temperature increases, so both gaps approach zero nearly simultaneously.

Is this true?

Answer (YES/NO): NO